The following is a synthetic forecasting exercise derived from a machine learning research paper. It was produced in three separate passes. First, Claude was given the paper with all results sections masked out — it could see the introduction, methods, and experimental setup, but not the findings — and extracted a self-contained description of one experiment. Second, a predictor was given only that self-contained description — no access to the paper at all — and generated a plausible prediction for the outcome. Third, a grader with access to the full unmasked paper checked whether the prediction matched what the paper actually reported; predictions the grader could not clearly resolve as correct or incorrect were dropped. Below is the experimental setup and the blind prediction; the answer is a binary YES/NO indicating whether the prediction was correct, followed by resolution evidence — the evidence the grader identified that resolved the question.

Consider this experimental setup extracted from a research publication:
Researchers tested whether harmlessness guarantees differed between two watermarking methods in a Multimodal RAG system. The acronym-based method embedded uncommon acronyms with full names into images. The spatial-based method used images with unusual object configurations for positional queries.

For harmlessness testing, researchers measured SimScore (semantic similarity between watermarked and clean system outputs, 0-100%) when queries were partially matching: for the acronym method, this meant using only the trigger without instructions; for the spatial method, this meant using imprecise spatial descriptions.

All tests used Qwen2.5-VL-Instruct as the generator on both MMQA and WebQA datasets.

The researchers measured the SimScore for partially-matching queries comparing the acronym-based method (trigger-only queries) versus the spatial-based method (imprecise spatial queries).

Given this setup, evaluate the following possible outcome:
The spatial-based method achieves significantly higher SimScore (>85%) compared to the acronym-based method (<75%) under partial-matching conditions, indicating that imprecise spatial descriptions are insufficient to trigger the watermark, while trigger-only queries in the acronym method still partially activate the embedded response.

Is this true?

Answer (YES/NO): NO